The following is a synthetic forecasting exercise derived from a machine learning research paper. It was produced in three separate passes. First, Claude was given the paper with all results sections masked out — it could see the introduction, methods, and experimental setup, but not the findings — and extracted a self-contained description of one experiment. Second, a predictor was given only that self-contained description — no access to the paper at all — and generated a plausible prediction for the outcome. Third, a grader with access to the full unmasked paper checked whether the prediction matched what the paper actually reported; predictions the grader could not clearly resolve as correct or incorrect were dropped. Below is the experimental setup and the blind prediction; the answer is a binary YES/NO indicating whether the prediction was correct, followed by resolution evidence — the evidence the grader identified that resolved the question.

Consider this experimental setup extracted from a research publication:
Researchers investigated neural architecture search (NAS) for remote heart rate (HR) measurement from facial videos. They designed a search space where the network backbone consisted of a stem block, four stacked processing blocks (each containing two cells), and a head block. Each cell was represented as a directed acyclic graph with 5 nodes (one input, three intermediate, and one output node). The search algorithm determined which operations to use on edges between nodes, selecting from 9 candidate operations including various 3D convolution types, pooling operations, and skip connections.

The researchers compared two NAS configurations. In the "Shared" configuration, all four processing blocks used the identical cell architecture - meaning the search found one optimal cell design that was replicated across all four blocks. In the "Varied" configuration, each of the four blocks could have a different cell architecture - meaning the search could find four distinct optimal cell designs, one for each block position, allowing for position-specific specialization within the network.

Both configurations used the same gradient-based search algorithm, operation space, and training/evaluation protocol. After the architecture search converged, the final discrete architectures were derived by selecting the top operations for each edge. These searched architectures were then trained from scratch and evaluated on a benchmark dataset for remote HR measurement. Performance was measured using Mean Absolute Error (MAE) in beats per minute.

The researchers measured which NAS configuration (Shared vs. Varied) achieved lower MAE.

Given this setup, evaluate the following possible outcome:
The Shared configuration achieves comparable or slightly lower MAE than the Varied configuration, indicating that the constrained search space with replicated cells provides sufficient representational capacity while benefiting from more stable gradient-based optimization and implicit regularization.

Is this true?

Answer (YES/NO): NO